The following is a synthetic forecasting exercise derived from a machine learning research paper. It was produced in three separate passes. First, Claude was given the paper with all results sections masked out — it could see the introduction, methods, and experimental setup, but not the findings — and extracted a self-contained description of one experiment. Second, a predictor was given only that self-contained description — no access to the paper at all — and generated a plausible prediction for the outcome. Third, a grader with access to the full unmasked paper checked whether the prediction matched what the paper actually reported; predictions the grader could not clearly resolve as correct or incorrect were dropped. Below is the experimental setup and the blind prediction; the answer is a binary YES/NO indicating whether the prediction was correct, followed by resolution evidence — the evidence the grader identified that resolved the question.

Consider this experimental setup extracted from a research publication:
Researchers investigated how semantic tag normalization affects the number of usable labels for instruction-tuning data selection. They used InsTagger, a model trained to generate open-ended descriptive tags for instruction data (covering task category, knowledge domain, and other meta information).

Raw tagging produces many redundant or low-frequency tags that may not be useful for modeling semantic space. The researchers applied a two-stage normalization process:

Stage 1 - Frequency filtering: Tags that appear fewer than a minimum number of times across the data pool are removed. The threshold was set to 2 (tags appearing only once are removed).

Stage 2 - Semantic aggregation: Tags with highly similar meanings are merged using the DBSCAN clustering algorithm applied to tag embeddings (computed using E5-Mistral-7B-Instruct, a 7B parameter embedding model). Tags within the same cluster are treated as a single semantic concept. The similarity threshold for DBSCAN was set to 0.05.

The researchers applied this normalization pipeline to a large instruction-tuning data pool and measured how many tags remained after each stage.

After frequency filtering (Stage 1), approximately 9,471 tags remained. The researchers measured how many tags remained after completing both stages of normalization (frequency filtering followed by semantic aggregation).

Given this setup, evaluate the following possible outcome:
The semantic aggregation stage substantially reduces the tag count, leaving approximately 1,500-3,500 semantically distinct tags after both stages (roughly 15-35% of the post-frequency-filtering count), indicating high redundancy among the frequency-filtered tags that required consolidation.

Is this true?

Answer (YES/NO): NO